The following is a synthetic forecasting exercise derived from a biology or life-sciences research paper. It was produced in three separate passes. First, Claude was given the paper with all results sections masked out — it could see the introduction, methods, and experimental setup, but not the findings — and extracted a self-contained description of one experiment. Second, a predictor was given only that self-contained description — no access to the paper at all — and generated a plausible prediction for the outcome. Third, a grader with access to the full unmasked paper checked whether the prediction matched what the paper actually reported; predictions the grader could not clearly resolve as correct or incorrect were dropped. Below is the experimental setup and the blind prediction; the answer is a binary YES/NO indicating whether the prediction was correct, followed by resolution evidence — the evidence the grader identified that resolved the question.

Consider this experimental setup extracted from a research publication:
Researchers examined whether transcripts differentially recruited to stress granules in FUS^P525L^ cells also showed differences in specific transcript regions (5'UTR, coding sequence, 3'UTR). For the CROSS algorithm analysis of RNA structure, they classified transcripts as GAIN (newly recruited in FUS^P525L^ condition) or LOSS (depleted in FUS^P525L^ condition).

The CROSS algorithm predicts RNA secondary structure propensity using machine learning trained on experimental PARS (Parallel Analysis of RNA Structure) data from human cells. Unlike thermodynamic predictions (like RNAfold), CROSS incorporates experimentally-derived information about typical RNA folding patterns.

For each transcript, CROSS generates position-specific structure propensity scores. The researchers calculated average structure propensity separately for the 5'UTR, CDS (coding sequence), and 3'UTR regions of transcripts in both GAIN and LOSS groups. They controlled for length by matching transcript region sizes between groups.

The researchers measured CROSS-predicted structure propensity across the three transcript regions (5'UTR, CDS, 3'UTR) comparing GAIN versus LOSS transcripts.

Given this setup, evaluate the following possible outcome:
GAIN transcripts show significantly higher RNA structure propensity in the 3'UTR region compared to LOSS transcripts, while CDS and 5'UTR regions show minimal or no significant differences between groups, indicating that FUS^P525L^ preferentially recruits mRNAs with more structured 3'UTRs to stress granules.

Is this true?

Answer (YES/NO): NO